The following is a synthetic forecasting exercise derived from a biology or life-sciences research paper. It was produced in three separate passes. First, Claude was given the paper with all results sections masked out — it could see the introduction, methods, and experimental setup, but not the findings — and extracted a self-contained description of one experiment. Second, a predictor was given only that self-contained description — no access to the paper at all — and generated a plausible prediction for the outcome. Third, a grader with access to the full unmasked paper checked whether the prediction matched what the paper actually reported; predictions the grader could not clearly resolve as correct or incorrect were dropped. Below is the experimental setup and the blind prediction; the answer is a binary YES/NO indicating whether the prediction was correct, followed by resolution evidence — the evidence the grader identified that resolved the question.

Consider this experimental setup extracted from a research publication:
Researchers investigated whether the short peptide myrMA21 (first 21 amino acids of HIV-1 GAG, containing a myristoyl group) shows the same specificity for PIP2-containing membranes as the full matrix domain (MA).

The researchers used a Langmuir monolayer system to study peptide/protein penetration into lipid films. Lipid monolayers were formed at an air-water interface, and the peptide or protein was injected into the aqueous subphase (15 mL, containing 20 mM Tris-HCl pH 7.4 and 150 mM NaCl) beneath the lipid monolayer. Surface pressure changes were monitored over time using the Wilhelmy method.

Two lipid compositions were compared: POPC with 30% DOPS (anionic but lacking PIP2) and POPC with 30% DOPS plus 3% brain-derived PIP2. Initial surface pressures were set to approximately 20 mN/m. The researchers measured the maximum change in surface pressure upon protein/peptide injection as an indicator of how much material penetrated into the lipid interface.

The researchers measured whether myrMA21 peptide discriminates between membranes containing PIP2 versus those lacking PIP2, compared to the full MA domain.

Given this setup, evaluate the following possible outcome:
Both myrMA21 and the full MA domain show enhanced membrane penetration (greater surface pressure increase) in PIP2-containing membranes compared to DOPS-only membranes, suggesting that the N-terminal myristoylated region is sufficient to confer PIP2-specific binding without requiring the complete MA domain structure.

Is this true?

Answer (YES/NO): NO